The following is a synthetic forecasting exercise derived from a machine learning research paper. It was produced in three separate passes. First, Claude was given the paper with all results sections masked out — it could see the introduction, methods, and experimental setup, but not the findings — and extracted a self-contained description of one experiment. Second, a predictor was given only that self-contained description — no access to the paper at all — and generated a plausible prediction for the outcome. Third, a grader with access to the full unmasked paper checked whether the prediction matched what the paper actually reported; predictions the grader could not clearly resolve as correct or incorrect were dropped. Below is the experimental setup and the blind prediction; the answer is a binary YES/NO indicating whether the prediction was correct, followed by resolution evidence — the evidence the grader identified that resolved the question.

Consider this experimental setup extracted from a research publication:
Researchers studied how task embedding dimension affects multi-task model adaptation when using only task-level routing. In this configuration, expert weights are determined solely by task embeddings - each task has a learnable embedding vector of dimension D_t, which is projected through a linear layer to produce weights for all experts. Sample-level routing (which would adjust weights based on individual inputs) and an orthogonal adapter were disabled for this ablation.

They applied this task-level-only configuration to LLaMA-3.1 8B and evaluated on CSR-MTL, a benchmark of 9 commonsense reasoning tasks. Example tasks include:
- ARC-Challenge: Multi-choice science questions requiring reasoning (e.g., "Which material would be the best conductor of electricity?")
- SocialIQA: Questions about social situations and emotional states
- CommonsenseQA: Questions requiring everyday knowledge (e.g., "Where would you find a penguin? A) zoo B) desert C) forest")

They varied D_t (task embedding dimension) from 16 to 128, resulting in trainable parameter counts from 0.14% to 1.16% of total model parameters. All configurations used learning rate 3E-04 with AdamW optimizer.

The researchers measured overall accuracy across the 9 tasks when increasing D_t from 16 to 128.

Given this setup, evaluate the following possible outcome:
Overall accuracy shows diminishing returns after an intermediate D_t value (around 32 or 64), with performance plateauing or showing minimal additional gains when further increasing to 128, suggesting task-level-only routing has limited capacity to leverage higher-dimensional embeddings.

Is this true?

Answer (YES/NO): YES